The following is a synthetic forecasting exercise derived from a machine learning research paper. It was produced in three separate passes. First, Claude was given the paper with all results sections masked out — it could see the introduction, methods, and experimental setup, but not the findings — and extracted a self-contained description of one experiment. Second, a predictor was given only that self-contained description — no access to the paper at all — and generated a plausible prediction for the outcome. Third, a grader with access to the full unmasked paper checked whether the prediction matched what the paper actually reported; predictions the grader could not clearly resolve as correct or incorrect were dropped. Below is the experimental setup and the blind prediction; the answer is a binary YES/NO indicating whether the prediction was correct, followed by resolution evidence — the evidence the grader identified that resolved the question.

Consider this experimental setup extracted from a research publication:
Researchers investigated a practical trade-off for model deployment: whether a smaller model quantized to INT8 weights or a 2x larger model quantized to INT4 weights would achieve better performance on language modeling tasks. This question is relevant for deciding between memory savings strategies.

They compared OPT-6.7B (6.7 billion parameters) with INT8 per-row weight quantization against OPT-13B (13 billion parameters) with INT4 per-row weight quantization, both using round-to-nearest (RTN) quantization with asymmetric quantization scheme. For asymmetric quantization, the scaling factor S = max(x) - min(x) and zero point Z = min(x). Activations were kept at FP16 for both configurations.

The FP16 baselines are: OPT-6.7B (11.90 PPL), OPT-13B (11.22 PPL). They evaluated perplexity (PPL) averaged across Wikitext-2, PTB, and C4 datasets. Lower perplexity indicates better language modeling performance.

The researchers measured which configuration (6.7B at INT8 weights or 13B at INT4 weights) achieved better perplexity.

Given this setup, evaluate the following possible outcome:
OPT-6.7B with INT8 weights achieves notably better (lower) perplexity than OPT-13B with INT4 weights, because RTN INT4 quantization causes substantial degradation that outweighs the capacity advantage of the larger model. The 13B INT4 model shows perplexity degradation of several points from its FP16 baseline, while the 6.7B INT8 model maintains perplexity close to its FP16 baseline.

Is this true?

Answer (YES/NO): NO